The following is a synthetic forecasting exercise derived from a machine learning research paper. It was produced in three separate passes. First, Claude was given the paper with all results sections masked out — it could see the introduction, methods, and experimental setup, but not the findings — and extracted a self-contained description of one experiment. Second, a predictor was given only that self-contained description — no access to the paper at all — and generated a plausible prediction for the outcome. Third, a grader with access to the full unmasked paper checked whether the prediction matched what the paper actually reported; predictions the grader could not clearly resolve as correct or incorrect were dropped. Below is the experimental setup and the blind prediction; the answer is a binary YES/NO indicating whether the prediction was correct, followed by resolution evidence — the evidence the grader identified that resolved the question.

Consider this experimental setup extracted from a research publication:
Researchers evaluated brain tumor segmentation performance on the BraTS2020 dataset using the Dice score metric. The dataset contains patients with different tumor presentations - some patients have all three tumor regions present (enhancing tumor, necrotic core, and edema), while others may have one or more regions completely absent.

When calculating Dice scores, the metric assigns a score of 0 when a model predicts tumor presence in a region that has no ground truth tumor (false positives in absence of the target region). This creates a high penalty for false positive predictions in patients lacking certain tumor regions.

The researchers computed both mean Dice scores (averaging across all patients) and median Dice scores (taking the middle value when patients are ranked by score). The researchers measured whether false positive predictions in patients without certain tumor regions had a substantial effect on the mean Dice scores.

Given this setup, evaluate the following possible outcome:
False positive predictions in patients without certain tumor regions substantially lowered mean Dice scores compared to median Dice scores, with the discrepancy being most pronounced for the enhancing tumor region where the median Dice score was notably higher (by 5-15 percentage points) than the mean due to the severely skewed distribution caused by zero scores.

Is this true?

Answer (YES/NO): YES